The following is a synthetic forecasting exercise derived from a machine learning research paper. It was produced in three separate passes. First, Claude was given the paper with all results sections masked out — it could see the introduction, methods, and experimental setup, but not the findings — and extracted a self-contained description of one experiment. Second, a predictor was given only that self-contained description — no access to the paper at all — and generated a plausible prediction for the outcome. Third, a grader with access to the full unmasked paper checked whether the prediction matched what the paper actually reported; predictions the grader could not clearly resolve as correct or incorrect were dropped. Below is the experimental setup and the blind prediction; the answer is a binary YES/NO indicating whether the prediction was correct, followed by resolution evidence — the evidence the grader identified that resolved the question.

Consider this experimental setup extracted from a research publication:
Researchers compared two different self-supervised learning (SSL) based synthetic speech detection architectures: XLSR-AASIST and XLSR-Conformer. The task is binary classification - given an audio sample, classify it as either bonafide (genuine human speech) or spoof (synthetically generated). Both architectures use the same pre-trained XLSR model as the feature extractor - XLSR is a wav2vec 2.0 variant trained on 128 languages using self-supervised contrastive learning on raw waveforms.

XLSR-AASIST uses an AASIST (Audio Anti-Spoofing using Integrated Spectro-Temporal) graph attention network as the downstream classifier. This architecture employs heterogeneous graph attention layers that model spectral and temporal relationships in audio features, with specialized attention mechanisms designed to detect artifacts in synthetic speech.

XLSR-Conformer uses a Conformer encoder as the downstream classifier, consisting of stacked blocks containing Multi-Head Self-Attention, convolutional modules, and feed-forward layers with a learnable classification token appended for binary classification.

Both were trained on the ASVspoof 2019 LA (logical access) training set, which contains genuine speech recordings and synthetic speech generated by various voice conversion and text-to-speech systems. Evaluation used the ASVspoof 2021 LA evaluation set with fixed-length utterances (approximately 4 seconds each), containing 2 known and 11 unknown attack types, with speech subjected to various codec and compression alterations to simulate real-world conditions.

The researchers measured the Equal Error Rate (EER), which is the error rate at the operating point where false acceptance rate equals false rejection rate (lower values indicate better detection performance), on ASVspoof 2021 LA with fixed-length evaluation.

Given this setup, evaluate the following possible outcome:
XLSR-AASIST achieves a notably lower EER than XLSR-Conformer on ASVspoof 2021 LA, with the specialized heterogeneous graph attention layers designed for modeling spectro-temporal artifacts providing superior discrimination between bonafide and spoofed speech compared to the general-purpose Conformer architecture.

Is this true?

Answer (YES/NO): YES